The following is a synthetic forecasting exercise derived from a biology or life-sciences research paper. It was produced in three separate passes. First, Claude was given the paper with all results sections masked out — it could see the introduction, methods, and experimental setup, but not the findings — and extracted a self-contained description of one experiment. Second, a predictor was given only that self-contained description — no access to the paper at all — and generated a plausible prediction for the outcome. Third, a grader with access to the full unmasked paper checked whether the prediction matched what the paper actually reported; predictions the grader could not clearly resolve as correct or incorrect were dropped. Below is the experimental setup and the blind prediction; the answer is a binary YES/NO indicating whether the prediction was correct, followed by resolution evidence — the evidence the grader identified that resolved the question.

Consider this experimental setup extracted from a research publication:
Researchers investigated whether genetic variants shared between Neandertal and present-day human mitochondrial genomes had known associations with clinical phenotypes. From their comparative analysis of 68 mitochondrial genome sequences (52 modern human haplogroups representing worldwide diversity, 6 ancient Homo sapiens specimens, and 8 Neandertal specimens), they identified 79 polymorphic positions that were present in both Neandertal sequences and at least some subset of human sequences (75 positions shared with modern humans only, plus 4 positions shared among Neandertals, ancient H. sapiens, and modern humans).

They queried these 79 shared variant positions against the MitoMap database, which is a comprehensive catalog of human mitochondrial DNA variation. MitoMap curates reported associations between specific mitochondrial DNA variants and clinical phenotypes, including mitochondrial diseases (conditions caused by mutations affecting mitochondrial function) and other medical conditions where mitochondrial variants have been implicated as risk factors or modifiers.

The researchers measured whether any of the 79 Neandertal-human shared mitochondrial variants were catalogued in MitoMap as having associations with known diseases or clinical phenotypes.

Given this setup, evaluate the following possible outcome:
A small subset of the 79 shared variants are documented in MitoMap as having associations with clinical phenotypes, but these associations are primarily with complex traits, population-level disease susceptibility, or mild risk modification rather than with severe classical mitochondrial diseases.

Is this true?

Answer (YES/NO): YES